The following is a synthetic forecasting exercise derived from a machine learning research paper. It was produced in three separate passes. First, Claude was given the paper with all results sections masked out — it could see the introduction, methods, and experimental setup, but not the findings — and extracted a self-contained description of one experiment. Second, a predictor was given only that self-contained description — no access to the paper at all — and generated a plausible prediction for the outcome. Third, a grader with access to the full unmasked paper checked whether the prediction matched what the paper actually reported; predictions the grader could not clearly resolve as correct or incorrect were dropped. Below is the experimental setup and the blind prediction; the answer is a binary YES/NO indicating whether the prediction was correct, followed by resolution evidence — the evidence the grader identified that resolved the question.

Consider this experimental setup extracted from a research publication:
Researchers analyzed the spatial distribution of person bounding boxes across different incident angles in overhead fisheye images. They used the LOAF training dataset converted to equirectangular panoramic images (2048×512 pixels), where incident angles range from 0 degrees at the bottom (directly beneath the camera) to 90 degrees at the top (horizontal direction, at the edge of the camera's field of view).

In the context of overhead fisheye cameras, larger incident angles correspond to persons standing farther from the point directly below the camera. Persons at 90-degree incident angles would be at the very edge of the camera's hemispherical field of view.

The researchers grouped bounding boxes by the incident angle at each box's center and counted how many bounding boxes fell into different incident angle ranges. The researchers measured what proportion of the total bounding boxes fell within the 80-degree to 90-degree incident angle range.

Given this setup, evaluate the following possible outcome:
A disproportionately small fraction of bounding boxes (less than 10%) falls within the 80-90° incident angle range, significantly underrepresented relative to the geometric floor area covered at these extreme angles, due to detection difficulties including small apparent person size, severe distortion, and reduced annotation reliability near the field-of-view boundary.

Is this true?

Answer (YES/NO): NO